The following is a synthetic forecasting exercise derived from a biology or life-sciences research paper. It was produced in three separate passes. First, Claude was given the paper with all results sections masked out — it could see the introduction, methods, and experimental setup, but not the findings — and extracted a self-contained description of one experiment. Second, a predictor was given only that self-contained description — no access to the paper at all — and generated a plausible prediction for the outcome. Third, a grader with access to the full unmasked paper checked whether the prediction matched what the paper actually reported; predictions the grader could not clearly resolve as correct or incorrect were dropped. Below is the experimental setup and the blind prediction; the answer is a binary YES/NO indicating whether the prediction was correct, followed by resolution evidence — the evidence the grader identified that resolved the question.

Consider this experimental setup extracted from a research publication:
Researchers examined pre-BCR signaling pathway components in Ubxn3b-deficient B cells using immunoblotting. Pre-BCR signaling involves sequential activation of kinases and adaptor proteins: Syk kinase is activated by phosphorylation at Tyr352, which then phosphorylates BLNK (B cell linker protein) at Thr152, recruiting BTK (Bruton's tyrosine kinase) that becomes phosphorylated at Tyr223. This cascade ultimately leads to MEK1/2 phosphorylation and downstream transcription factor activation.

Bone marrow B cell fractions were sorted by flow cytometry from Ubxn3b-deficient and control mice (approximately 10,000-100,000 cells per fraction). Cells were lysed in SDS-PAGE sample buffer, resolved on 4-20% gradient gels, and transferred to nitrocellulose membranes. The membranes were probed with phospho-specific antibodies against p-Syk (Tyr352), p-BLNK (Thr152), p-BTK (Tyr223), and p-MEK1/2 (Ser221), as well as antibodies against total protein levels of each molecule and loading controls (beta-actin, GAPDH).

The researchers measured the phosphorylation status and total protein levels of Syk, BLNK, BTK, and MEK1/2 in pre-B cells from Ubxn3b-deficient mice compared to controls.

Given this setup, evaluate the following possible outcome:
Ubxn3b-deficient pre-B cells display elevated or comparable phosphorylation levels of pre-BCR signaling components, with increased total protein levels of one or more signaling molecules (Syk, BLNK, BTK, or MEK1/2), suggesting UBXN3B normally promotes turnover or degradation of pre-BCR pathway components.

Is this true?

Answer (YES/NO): NO